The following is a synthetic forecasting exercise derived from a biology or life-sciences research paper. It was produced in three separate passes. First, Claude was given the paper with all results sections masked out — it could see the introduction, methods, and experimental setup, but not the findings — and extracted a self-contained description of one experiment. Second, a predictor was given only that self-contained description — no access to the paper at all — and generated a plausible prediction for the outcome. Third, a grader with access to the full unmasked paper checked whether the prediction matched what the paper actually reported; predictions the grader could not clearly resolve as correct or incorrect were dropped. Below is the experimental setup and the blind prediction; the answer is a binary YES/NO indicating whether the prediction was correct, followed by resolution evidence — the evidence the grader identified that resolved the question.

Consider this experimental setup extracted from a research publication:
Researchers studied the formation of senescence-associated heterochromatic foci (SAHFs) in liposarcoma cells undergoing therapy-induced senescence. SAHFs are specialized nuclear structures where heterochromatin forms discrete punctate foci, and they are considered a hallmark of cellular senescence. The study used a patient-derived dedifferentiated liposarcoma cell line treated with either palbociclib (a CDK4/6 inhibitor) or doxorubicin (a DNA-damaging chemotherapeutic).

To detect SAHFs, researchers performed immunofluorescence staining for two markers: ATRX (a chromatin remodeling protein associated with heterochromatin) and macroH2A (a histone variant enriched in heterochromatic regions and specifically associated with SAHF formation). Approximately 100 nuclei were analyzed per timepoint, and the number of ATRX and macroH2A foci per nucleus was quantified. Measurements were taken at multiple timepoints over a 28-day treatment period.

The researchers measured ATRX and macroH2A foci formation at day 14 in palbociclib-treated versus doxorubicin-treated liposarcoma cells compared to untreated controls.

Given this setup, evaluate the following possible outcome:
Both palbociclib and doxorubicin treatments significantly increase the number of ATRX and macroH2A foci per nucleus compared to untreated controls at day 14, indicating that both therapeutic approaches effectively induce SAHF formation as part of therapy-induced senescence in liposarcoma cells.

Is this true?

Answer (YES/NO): YES